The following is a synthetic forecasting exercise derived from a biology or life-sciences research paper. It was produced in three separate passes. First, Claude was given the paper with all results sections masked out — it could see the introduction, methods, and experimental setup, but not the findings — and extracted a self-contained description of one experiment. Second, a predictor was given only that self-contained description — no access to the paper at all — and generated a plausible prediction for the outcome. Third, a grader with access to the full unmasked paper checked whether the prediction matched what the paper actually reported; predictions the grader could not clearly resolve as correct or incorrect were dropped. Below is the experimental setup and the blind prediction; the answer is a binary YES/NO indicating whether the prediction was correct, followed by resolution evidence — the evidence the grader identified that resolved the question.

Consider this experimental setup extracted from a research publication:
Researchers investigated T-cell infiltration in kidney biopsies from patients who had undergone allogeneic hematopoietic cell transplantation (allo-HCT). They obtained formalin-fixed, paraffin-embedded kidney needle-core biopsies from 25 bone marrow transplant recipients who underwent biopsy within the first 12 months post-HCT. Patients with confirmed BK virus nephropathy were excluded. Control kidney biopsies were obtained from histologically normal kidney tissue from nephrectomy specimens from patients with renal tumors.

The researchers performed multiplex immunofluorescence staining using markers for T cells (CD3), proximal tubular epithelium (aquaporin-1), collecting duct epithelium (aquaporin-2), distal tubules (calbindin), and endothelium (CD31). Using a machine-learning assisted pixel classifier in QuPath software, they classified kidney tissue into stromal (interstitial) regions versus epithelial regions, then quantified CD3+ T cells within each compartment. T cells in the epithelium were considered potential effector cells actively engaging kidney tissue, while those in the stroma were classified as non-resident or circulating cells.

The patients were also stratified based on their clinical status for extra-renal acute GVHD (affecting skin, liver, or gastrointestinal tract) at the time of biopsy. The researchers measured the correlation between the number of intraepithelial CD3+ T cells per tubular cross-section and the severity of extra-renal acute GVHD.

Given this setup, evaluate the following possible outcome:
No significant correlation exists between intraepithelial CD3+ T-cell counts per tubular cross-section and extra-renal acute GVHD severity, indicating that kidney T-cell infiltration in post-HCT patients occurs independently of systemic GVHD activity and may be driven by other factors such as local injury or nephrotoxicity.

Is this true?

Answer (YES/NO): NO